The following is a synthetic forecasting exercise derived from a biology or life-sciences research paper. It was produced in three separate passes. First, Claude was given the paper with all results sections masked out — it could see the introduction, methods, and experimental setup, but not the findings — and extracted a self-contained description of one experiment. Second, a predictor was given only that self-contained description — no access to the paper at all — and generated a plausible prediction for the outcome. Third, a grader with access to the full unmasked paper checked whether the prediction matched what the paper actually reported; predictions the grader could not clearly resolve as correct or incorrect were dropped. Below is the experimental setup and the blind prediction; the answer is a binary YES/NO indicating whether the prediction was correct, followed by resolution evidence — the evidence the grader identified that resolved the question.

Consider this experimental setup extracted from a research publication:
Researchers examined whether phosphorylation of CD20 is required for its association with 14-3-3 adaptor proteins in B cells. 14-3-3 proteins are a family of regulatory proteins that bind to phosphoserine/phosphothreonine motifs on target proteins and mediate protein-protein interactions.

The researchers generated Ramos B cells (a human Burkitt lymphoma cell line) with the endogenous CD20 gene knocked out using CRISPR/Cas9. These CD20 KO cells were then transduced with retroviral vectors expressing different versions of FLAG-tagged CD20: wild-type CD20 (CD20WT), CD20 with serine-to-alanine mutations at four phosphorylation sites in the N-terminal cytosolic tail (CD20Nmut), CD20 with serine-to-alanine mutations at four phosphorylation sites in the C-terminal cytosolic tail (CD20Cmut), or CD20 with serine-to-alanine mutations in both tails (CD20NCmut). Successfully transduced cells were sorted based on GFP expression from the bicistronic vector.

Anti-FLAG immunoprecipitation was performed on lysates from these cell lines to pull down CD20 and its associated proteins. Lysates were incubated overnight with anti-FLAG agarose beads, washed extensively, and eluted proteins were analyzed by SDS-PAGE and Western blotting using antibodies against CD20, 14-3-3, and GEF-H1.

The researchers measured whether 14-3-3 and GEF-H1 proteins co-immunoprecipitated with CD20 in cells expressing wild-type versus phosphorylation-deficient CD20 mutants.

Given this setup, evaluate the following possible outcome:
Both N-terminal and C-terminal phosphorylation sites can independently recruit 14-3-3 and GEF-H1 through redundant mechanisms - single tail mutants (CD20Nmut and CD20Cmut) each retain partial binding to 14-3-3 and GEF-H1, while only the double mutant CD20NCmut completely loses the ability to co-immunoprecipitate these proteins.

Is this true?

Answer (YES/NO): NO